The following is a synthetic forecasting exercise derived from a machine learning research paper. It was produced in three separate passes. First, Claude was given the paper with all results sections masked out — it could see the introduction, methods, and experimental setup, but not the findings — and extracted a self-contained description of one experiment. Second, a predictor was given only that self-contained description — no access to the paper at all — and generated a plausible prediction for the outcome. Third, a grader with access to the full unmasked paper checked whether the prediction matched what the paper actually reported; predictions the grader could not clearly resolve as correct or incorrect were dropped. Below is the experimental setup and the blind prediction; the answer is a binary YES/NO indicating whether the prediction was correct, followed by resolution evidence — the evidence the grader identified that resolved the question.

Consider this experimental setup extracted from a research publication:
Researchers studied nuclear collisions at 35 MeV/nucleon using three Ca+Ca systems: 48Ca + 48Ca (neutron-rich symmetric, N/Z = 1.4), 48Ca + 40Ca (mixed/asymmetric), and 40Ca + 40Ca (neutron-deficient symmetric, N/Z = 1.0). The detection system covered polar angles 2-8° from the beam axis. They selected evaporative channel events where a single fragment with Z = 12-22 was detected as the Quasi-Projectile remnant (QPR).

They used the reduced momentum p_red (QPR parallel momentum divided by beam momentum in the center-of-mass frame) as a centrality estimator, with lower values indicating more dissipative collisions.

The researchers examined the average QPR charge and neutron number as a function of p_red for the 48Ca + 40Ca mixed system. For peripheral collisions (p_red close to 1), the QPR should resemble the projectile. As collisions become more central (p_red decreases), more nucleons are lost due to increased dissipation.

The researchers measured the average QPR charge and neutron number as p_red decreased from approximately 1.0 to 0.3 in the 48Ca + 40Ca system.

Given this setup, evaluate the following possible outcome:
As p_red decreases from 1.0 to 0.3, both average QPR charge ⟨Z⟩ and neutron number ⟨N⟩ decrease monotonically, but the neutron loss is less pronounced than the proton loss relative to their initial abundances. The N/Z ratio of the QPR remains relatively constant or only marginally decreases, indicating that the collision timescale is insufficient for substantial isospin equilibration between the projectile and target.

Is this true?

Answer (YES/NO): NO